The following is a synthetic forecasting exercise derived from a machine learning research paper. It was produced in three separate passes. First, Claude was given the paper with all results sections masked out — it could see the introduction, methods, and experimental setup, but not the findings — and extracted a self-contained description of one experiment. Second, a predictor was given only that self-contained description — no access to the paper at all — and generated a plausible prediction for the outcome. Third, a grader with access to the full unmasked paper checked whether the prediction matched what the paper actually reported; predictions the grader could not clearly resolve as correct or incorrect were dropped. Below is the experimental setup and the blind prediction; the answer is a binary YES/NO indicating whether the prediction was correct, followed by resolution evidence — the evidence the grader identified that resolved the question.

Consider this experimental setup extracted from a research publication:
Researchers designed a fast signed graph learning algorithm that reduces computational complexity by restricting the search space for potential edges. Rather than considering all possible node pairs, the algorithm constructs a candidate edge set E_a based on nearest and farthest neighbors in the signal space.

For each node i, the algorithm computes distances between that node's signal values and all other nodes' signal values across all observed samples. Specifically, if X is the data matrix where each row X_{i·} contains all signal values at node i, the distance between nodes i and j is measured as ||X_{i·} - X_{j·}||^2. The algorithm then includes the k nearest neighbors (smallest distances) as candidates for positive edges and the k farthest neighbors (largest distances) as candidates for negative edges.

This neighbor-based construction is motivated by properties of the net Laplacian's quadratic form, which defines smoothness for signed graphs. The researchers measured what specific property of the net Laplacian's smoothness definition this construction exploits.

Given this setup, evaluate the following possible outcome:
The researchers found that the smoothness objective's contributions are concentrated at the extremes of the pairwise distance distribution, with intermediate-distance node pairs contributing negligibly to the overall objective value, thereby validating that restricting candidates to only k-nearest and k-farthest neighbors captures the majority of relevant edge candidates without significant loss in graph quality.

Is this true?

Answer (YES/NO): NO